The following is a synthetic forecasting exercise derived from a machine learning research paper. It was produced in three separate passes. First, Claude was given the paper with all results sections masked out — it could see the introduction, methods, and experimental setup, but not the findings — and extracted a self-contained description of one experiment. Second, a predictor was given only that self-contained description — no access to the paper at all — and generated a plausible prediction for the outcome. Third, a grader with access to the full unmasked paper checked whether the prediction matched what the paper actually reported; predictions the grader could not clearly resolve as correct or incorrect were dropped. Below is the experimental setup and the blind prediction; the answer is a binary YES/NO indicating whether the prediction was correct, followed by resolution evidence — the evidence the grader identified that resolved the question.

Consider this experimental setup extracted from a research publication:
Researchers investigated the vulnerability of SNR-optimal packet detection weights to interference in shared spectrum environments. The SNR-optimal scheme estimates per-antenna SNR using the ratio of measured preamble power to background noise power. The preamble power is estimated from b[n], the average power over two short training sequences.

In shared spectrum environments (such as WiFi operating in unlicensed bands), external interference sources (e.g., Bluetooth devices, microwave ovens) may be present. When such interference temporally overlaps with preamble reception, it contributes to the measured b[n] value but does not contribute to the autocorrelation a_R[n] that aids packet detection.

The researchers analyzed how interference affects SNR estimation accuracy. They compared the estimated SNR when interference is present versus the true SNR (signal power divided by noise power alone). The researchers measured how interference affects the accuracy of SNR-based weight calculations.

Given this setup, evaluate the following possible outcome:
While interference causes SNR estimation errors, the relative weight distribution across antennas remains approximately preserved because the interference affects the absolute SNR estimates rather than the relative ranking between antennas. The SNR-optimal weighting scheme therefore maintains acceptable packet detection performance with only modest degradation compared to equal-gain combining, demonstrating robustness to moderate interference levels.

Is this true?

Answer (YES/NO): NO